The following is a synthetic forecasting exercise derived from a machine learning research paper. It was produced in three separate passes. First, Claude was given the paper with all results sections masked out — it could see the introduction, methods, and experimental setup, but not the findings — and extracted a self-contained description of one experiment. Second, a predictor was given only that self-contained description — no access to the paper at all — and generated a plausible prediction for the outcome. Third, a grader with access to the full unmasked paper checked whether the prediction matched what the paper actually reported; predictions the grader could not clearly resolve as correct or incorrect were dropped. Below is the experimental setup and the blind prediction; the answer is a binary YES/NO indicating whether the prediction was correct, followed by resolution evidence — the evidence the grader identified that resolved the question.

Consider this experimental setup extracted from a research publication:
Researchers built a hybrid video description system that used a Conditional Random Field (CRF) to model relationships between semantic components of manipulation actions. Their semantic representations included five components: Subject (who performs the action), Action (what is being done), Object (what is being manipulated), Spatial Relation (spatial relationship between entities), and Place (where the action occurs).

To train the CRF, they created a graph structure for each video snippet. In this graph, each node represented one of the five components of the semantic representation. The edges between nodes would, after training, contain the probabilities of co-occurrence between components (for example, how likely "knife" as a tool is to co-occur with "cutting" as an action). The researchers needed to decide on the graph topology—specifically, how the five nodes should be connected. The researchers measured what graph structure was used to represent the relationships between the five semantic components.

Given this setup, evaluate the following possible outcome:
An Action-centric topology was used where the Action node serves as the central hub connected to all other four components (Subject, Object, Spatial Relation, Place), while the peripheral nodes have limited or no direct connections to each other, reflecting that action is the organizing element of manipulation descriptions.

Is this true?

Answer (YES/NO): NO